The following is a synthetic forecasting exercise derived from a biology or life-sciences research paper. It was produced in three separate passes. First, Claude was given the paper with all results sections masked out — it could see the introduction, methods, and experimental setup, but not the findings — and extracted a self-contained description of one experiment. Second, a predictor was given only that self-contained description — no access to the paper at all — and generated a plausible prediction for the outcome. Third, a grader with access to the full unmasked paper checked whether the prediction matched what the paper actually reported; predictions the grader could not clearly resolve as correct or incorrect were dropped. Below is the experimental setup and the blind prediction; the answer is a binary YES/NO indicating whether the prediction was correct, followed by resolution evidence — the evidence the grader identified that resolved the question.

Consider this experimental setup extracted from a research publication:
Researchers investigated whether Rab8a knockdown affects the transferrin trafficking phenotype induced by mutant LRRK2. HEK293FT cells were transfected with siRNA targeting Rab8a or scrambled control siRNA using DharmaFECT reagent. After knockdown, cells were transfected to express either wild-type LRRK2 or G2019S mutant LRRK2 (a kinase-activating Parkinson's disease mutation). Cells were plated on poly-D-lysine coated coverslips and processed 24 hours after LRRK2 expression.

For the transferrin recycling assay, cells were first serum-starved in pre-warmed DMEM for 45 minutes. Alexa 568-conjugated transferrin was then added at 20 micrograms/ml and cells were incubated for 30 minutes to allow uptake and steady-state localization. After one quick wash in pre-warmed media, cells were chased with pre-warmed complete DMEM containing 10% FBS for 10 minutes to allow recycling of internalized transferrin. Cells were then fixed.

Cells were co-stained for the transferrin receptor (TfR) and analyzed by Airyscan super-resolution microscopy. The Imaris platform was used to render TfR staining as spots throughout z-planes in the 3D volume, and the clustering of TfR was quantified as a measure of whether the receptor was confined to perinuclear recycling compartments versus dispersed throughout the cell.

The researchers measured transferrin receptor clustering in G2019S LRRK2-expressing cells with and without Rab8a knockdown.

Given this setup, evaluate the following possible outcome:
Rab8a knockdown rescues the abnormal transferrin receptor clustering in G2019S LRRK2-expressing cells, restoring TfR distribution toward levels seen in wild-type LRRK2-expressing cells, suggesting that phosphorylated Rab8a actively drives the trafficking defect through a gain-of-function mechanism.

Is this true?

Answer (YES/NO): NO